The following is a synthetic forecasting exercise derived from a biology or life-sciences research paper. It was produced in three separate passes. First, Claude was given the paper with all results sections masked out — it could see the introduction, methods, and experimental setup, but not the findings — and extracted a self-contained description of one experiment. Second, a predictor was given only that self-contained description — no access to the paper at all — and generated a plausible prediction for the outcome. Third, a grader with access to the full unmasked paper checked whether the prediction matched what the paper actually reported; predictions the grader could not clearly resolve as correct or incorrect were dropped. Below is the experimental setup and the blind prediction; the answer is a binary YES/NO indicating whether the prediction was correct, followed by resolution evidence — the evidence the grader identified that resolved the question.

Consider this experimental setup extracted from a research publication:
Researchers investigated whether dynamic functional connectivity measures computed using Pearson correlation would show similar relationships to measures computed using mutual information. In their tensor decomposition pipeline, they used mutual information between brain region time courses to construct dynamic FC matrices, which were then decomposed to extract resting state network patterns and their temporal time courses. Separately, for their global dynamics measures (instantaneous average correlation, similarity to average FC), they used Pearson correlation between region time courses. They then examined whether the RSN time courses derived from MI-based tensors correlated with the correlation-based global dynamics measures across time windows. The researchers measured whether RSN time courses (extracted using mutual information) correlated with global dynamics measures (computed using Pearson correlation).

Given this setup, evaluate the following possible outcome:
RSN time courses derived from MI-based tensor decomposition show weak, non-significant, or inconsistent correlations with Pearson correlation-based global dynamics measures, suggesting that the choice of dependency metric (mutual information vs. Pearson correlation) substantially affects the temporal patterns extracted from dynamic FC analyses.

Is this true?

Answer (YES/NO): NO